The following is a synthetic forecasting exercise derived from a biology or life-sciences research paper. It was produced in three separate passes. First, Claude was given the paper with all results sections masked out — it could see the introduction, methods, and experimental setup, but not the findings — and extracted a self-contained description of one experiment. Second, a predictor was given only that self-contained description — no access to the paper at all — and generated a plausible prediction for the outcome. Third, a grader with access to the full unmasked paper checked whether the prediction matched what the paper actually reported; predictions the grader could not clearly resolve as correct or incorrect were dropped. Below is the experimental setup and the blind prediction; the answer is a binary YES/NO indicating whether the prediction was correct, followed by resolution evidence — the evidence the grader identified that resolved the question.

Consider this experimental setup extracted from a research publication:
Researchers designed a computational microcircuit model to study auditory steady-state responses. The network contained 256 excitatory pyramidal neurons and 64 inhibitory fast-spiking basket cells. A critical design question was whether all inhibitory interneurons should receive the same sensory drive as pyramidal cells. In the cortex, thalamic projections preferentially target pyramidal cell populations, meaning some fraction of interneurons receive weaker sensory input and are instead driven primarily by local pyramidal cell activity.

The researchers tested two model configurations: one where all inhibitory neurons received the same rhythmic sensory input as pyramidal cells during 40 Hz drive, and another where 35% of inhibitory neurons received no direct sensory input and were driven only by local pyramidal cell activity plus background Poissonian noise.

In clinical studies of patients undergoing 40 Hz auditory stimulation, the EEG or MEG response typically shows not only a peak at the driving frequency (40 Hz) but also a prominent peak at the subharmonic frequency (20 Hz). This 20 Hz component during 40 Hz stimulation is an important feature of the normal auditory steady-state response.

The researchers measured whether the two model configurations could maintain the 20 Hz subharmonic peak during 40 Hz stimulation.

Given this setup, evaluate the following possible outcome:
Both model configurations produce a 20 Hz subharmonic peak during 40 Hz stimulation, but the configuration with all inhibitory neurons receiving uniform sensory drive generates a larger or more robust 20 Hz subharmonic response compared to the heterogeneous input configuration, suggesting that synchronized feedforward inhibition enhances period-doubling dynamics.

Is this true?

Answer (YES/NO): NO